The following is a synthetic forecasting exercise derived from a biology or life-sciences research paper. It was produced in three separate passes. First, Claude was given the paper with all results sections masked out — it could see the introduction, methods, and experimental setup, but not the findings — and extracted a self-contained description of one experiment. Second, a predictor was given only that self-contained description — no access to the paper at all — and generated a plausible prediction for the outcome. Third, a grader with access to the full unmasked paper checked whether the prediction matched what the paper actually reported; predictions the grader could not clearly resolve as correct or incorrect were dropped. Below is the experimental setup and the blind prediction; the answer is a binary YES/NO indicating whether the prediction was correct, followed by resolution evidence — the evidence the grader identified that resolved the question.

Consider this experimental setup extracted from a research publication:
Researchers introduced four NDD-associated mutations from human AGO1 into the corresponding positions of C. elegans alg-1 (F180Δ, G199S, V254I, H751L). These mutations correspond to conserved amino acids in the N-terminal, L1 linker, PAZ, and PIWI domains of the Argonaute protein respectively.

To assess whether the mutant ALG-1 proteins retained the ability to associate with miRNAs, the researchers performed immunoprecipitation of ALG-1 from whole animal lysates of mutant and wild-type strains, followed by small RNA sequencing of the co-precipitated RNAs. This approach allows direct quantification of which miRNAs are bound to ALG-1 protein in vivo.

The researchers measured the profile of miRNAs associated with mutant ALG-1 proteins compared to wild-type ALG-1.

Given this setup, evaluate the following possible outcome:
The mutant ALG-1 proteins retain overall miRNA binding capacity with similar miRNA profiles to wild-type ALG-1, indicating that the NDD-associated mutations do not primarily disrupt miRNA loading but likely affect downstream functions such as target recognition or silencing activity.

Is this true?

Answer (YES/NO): NO